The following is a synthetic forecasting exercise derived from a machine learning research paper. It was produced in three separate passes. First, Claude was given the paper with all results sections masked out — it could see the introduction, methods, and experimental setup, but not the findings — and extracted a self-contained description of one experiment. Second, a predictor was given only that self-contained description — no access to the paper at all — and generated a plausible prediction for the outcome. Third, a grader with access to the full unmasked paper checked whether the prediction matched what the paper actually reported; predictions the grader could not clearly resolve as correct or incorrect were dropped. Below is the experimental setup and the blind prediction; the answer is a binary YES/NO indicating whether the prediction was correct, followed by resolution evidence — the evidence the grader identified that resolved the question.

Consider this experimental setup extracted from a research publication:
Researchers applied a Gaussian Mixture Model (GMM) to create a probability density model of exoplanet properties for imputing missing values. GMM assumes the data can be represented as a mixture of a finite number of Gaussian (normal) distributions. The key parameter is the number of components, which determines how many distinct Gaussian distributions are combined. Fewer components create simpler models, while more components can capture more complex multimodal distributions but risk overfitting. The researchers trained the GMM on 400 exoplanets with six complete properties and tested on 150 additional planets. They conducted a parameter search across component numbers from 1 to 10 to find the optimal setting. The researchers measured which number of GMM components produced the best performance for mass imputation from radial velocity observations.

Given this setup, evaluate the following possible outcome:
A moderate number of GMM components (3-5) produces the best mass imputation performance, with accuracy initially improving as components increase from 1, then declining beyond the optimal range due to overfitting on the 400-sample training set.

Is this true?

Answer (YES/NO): NO